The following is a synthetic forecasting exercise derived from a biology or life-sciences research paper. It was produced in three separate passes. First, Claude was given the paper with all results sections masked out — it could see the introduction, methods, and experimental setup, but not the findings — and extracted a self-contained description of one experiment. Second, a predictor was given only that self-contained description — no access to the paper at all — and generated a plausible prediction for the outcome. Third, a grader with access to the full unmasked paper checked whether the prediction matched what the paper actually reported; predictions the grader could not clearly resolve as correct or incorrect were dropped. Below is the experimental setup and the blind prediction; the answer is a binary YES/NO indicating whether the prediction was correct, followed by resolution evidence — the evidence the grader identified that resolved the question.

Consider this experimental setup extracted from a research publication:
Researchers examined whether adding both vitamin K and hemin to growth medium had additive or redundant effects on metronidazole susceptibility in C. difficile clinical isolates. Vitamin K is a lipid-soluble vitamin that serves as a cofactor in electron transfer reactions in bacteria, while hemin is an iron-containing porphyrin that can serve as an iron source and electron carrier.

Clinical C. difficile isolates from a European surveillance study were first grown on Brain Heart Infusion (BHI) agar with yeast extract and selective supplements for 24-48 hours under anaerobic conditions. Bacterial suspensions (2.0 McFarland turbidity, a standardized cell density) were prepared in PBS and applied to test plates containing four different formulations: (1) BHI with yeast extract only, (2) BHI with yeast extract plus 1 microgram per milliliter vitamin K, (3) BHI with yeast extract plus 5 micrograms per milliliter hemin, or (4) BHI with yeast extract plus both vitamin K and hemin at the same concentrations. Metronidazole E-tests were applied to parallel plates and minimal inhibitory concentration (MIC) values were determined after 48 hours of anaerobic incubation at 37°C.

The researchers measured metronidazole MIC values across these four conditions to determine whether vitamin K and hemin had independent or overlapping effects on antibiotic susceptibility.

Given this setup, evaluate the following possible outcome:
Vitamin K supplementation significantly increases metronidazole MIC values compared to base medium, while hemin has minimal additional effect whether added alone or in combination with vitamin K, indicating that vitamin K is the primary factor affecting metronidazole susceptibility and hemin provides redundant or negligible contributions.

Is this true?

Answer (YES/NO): NO